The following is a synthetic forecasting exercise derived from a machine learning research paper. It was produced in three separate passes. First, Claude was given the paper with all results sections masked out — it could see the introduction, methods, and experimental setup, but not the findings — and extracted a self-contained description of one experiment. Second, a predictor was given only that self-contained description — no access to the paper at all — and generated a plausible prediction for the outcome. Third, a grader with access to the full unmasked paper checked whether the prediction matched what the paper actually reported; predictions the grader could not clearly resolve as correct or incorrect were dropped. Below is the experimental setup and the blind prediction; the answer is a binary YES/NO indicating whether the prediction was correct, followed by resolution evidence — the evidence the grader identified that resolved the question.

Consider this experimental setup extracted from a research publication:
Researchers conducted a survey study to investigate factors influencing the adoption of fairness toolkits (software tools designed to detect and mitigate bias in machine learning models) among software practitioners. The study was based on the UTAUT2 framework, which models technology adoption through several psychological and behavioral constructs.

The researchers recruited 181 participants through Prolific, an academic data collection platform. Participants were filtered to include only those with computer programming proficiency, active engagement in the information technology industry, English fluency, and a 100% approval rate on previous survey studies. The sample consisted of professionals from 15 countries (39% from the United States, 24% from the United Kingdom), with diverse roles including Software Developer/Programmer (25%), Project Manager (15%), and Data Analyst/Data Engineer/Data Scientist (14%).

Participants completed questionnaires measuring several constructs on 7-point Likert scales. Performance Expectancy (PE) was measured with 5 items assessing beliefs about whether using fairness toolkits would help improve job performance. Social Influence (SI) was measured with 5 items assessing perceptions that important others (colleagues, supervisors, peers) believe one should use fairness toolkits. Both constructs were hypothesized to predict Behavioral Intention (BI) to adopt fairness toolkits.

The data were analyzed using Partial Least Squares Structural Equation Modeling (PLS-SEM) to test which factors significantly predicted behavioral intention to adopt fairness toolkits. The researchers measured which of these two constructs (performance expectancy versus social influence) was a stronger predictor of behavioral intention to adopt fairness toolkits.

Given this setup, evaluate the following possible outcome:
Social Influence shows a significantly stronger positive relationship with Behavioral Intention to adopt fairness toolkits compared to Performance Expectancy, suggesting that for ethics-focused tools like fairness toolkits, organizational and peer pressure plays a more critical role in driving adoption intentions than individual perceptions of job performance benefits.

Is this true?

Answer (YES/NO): NO